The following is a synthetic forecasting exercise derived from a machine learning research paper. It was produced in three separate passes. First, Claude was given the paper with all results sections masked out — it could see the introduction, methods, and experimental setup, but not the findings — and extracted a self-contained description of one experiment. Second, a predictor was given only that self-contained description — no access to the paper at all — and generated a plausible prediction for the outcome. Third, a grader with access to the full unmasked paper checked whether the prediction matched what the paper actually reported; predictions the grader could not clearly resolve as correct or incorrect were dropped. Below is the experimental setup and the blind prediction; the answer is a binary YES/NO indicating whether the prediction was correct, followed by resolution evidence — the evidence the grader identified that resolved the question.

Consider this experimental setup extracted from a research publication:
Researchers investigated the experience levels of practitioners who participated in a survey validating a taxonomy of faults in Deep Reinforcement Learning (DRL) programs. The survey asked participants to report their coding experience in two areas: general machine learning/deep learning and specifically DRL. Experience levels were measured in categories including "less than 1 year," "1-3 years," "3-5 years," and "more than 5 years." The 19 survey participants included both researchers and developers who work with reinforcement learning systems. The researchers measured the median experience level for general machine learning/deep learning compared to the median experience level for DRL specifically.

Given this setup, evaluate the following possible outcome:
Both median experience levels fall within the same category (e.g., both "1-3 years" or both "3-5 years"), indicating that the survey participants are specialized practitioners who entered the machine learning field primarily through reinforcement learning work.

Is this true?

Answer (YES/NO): NO